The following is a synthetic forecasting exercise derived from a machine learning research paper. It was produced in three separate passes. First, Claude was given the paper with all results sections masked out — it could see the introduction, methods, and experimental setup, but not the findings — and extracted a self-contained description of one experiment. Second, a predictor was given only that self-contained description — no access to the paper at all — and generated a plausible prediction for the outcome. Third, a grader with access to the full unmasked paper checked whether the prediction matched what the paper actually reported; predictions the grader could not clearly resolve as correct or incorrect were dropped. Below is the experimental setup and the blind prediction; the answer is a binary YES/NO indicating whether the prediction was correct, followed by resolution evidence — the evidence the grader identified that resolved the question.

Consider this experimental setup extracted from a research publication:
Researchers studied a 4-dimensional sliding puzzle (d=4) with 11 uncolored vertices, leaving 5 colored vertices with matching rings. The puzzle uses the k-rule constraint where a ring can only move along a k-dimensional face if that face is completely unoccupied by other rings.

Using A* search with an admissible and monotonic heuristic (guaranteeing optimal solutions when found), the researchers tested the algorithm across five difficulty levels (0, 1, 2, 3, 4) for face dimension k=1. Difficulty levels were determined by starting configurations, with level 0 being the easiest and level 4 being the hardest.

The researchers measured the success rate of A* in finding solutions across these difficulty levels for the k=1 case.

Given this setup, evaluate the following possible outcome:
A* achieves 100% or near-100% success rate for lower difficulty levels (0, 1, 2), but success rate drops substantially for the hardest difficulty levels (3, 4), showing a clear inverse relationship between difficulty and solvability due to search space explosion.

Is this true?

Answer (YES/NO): NO